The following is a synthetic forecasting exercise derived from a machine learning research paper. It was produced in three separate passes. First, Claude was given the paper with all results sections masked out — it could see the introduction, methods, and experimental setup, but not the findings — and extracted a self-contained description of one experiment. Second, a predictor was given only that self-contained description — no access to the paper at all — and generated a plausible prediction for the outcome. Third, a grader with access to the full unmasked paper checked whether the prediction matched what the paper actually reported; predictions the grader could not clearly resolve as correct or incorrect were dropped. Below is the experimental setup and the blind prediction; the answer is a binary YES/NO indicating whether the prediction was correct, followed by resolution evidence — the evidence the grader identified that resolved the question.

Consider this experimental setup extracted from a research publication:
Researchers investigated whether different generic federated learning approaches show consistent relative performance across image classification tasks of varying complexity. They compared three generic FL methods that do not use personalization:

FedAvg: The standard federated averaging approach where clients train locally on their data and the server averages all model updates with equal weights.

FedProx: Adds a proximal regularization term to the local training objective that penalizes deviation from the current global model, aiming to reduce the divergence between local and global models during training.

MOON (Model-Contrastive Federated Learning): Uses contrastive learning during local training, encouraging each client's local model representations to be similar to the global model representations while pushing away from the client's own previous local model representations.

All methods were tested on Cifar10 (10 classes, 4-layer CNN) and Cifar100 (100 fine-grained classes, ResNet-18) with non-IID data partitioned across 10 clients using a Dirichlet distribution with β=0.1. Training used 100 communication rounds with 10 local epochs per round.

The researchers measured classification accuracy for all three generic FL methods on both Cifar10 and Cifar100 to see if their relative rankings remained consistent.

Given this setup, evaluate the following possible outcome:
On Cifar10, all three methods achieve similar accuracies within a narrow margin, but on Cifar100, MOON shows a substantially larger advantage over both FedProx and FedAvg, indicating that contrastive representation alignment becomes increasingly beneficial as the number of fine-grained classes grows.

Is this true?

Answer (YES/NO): NO